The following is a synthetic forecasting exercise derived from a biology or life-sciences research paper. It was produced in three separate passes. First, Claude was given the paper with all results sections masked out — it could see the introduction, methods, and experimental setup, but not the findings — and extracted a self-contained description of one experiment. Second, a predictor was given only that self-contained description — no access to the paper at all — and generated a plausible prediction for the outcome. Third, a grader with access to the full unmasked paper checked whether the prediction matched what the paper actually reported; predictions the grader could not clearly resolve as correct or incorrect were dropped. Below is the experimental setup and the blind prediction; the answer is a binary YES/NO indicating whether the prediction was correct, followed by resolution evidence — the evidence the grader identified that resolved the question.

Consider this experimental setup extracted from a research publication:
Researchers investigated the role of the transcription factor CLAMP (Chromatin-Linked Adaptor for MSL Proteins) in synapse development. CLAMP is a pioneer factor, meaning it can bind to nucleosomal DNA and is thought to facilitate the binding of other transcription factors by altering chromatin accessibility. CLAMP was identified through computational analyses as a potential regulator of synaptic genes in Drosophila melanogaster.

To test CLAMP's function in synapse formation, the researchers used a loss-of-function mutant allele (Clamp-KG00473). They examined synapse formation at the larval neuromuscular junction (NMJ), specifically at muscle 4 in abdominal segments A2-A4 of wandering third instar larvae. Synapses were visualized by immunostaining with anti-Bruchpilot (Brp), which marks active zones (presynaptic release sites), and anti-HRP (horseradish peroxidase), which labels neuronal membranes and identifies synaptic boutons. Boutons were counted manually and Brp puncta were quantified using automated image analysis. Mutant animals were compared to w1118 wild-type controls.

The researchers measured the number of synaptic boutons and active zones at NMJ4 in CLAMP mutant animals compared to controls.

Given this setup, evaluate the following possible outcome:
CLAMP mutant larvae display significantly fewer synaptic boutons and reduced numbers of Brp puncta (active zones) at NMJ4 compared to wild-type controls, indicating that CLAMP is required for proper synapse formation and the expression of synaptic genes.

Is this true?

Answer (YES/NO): NO